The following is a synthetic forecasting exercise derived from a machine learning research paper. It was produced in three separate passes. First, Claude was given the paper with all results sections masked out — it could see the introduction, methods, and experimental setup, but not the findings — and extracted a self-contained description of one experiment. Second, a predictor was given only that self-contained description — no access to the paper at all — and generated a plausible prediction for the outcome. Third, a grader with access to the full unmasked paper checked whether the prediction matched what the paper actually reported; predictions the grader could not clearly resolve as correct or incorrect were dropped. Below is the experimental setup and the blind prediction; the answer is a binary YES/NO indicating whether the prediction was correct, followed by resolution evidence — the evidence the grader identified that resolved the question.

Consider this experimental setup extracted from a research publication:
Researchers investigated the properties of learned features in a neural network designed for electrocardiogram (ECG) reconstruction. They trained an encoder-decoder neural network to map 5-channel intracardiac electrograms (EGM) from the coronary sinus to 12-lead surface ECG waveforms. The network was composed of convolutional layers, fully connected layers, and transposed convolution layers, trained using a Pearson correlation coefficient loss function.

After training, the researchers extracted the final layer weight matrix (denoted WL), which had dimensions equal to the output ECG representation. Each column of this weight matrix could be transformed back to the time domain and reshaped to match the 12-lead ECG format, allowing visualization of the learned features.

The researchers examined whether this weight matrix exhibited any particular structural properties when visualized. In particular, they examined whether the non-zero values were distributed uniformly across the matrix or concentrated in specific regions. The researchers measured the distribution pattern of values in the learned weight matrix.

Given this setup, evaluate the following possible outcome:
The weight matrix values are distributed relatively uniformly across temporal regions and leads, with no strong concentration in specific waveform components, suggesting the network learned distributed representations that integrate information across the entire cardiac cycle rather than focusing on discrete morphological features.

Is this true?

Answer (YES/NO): NO